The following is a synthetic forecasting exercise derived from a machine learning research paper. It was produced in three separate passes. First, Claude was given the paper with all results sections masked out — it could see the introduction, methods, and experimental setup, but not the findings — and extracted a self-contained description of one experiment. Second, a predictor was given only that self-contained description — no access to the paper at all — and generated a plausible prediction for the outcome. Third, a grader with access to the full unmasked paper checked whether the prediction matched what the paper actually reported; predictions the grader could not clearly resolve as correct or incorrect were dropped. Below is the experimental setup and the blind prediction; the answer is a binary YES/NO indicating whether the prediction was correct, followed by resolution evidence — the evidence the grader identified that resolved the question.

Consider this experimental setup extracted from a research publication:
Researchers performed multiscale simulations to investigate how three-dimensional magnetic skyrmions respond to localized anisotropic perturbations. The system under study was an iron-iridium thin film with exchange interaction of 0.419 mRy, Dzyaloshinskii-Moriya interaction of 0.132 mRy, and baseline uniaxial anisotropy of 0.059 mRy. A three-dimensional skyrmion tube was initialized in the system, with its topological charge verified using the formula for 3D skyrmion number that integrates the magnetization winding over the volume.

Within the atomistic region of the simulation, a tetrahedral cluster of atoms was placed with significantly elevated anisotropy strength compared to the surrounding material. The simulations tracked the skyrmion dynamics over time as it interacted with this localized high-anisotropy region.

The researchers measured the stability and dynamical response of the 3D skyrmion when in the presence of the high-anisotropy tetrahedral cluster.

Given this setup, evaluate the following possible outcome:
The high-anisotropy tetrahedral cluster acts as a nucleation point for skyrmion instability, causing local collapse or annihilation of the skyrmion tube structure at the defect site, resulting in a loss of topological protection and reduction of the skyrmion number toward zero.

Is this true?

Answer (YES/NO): NO